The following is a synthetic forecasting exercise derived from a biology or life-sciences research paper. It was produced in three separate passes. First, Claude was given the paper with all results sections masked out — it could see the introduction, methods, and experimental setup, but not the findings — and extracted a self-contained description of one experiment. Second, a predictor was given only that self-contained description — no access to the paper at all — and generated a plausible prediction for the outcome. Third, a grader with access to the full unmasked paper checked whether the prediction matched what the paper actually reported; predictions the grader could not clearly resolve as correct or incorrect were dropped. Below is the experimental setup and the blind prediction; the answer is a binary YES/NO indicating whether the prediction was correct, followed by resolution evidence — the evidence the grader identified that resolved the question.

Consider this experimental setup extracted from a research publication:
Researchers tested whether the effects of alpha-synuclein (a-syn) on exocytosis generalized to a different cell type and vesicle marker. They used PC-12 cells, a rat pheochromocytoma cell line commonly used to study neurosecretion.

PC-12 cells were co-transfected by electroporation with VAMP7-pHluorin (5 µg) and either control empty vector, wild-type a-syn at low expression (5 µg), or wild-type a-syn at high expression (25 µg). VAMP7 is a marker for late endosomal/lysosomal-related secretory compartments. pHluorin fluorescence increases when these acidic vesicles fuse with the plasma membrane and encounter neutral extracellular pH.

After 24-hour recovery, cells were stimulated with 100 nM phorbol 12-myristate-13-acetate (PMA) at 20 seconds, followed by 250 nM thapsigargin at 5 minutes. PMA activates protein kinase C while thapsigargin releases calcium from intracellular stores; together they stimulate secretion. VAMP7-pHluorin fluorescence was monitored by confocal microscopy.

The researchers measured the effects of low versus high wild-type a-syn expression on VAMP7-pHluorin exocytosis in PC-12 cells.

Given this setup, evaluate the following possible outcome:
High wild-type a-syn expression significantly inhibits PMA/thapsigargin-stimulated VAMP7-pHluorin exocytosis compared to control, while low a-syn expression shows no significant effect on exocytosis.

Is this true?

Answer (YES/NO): NO